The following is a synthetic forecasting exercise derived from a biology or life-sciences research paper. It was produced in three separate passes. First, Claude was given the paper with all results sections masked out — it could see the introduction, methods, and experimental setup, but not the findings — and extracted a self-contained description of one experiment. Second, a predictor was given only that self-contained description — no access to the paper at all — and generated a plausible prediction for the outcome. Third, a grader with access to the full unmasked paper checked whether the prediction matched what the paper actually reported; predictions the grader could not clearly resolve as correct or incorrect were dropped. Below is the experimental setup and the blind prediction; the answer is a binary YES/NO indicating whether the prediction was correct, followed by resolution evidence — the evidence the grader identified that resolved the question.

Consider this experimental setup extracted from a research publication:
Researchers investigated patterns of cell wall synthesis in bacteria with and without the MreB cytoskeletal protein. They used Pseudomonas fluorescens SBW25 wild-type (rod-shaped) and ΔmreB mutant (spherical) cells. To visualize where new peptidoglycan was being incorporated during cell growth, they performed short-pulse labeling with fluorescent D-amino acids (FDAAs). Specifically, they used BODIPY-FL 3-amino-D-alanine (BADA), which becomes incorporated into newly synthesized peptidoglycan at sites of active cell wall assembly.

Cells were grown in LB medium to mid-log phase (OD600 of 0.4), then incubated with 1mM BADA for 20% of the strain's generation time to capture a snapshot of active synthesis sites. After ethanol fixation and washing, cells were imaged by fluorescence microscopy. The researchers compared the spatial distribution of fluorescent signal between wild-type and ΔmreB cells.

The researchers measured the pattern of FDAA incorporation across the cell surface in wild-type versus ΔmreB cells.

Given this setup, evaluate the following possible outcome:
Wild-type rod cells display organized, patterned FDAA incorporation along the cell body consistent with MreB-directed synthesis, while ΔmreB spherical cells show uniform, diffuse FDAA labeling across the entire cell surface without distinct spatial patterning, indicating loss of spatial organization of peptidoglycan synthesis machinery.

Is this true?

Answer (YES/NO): NO